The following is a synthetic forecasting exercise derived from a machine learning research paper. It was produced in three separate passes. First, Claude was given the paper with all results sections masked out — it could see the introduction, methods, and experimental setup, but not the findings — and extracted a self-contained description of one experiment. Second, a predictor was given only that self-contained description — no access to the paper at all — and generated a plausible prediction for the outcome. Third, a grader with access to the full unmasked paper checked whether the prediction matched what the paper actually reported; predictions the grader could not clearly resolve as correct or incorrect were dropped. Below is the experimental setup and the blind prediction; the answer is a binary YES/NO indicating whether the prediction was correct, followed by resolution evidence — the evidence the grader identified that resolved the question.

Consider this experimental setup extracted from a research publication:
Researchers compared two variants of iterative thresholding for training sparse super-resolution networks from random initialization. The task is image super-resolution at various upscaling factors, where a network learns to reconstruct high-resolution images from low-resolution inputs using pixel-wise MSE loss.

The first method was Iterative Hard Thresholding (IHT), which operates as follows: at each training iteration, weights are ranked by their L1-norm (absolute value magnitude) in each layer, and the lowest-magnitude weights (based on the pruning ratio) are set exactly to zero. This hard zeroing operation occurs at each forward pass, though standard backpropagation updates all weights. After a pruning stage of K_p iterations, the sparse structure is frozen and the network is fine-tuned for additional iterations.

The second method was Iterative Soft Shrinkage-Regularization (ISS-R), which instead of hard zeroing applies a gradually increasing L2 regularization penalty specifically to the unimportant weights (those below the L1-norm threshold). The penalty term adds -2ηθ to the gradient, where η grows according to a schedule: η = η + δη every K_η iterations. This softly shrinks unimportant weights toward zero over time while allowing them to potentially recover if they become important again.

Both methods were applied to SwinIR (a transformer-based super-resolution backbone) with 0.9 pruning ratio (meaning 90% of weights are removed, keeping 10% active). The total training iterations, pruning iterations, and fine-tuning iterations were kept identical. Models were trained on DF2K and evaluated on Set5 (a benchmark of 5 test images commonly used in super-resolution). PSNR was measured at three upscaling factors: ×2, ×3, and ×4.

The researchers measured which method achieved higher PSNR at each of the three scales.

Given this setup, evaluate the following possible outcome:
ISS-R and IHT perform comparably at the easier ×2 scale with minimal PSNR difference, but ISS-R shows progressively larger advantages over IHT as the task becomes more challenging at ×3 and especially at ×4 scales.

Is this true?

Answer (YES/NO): NO